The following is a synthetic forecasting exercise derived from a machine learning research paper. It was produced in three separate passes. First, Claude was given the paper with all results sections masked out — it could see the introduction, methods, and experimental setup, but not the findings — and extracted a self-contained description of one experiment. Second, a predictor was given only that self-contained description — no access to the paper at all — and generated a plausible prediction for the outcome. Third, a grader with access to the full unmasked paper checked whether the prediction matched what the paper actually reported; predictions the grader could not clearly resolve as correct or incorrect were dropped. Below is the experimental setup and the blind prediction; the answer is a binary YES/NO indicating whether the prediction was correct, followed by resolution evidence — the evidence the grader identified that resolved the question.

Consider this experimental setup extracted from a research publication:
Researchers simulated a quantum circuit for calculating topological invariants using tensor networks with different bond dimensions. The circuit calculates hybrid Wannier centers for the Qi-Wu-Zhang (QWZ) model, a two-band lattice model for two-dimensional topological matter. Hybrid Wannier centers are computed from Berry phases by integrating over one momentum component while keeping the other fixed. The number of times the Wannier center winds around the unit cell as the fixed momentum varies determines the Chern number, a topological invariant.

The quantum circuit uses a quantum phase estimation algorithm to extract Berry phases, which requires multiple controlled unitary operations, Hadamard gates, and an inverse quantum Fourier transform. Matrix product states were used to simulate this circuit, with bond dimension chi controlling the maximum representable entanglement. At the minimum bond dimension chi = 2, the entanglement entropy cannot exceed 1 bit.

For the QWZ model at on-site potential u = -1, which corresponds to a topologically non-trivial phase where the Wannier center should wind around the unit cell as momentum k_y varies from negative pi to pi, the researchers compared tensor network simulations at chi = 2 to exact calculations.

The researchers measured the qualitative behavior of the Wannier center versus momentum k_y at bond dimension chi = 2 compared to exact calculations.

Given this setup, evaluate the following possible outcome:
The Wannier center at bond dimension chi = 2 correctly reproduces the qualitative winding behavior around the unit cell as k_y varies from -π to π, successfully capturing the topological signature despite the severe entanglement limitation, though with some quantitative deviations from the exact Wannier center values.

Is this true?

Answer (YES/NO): YES